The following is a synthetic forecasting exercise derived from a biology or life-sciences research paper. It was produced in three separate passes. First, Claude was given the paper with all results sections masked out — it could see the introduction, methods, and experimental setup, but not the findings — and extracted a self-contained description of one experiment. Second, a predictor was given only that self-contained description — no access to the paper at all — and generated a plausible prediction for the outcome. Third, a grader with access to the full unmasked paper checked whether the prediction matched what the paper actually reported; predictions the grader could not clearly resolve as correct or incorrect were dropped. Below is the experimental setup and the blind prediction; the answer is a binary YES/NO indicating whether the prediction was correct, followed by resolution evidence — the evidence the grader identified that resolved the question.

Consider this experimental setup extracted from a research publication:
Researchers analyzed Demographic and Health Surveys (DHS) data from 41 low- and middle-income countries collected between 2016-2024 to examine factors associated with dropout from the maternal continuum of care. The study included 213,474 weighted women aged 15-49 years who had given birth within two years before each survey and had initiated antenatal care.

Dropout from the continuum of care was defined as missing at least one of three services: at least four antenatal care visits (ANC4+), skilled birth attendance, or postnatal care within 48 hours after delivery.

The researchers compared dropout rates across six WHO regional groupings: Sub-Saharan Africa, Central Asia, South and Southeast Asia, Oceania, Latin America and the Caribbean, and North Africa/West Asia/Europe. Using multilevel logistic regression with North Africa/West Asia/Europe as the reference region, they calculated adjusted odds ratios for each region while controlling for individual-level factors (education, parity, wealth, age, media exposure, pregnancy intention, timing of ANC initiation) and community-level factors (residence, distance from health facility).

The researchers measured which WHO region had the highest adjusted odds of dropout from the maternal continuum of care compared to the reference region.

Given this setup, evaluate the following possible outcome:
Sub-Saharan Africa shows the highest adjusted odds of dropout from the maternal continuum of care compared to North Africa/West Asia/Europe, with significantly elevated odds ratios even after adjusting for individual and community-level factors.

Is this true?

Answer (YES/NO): NO